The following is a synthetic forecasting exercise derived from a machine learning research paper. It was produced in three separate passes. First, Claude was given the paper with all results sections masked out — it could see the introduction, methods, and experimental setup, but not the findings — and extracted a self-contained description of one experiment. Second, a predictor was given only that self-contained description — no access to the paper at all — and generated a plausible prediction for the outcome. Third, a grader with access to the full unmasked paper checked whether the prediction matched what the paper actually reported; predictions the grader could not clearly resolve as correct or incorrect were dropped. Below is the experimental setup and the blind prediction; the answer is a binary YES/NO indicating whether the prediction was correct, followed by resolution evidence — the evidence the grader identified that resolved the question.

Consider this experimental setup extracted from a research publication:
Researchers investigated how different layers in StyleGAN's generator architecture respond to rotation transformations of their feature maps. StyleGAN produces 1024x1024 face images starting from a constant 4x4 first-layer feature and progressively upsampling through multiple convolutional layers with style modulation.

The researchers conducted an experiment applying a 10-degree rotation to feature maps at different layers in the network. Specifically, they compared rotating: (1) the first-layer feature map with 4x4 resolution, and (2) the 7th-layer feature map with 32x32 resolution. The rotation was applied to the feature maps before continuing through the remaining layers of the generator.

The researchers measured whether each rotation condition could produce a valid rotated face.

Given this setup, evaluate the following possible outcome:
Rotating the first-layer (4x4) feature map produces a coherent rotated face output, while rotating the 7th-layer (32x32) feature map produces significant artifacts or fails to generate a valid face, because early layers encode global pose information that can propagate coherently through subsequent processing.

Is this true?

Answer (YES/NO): NO